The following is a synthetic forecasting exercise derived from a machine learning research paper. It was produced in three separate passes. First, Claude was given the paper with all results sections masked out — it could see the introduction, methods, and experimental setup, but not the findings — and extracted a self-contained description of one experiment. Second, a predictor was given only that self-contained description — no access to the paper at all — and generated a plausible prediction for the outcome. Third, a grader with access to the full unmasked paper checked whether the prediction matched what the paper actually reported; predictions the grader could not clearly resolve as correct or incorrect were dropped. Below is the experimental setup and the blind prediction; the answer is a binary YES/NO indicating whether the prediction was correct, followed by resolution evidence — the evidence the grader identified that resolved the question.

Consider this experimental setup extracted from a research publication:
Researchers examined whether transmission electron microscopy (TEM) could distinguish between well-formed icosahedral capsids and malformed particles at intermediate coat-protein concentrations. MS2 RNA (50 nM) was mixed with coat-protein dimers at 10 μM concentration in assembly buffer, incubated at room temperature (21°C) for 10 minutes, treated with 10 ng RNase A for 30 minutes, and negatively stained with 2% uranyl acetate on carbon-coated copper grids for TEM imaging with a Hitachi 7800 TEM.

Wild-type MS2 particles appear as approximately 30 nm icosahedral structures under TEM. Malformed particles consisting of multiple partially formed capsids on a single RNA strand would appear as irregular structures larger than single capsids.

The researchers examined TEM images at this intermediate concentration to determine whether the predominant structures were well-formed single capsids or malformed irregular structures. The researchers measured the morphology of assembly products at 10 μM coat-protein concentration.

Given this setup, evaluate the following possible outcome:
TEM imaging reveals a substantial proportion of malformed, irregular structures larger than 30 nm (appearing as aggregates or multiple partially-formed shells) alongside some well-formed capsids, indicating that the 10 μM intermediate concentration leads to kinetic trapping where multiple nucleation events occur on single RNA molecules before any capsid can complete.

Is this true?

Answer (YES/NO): NO